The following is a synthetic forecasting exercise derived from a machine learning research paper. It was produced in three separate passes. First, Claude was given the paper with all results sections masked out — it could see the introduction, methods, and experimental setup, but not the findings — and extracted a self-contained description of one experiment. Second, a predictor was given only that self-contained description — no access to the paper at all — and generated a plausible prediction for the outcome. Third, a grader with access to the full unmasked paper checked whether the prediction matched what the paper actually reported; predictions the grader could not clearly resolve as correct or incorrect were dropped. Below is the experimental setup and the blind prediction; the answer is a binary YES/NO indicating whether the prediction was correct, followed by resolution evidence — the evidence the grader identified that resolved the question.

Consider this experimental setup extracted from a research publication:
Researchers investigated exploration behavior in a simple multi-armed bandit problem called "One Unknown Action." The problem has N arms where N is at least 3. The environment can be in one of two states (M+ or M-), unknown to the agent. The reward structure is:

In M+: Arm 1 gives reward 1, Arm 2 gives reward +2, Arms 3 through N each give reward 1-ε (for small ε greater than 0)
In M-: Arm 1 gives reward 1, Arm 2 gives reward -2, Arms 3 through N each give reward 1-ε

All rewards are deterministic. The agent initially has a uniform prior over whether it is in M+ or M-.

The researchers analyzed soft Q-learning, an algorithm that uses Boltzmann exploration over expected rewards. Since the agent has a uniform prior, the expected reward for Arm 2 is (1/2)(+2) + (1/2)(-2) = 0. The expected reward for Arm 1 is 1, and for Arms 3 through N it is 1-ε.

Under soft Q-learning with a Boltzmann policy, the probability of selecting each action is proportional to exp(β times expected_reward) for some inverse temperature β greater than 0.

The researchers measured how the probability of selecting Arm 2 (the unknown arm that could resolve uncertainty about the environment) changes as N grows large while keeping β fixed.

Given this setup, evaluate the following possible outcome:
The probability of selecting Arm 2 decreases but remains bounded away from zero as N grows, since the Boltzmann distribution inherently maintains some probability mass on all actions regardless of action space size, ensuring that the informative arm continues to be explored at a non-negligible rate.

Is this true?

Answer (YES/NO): NO